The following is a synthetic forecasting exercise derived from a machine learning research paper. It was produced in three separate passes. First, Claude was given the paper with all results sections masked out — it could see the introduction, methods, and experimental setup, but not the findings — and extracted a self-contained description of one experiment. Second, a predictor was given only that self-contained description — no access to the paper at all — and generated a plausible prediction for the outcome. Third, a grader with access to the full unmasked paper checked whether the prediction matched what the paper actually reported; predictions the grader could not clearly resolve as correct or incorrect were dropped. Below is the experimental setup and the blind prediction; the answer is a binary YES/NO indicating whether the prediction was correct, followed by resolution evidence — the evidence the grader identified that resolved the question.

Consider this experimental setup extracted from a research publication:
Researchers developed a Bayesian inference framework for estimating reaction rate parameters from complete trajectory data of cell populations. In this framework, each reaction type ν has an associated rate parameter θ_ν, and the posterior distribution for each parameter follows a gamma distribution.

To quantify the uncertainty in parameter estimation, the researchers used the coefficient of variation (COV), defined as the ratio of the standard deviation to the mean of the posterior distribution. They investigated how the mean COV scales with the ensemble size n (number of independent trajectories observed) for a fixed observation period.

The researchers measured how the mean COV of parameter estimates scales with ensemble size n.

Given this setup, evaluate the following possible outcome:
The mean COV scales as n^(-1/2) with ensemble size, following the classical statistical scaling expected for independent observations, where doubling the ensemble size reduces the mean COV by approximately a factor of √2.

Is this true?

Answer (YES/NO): YES